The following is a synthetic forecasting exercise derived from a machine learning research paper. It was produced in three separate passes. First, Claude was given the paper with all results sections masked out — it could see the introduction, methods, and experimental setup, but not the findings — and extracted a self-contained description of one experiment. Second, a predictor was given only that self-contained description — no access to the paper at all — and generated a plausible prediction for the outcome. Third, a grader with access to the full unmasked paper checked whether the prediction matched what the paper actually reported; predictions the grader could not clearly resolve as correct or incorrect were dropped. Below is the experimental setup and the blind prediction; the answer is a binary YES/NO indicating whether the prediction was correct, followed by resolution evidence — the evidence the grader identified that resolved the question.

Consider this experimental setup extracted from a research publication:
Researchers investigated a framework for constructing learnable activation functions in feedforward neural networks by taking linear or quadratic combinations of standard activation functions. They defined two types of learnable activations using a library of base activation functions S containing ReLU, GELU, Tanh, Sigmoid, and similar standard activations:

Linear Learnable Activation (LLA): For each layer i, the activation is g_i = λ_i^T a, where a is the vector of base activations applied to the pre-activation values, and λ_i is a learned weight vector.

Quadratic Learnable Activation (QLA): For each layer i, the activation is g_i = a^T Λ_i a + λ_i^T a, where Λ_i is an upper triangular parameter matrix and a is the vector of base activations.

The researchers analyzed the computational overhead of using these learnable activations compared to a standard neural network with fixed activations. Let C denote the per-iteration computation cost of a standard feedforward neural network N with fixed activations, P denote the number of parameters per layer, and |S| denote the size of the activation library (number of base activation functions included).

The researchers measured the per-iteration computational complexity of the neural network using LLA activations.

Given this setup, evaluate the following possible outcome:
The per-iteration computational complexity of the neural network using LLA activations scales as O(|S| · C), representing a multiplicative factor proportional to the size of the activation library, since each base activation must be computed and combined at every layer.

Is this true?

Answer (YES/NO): YES